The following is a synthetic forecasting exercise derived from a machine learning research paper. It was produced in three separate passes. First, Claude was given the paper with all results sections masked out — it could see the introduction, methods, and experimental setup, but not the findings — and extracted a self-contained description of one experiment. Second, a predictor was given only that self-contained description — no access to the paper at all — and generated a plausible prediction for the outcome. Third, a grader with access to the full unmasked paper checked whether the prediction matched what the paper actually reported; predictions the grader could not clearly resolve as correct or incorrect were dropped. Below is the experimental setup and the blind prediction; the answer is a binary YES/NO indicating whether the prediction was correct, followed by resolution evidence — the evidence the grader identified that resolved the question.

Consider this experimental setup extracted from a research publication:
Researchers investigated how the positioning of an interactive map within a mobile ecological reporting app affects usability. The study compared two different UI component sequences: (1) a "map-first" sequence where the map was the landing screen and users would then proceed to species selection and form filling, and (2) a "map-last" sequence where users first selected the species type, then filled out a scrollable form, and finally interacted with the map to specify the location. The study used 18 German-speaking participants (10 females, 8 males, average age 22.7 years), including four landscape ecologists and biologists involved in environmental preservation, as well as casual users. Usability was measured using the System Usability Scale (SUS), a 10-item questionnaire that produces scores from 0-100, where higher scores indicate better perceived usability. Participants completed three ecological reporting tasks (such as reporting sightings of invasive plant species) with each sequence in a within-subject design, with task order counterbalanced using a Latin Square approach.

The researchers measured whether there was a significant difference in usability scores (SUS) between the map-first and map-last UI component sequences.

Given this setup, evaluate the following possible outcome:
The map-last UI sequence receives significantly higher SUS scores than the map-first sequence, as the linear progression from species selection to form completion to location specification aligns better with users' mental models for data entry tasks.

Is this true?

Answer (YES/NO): NO